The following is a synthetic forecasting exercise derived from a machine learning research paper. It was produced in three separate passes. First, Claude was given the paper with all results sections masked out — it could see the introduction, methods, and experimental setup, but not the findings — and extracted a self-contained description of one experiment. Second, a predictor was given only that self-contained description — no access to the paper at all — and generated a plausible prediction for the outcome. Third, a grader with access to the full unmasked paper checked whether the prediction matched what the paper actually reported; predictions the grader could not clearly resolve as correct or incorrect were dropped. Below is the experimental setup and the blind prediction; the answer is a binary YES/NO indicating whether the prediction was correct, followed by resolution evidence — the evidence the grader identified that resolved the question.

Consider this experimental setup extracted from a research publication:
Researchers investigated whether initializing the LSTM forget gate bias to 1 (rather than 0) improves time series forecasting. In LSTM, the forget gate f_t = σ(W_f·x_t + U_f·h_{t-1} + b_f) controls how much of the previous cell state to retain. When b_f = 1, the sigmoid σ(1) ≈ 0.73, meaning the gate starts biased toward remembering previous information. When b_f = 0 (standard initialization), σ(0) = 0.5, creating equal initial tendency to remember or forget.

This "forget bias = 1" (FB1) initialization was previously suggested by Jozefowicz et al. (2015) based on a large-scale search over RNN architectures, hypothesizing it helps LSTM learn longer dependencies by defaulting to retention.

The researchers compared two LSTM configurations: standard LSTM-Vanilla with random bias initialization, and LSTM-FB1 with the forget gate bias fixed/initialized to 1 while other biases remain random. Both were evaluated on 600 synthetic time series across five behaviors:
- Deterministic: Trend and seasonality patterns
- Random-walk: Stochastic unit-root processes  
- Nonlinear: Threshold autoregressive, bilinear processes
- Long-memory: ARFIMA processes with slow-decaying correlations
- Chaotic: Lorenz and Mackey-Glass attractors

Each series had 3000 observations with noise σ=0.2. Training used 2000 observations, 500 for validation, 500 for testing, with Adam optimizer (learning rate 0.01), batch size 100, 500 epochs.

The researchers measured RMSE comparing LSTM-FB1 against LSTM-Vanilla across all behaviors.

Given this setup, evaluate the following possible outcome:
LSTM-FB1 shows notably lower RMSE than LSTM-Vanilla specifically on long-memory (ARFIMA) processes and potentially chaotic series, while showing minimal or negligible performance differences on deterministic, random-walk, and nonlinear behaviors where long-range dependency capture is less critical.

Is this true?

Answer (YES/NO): NO